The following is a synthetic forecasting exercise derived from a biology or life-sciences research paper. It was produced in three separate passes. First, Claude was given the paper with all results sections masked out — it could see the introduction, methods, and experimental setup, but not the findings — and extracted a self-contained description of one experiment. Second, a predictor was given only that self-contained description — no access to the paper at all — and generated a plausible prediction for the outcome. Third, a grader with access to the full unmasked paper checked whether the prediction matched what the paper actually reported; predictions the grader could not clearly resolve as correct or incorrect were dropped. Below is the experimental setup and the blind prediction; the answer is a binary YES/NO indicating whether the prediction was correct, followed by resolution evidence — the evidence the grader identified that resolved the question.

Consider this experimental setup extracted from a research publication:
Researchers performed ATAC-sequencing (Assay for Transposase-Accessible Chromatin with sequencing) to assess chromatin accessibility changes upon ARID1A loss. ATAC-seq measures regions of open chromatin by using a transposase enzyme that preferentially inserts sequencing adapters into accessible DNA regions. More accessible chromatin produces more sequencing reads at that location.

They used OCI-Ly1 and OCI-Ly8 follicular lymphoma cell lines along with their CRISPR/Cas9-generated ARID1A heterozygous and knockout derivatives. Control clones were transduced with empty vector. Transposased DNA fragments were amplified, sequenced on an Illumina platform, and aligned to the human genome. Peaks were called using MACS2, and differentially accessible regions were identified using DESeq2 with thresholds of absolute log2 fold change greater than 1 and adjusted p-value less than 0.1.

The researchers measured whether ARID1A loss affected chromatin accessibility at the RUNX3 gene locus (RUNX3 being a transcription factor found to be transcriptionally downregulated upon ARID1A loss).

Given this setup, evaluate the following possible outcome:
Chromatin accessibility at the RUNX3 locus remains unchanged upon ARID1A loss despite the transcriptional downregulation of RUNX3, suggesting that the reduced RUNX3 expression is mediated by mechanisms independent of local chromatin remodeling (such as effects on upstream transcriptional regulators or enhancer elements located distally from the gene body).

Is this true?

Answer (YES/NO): NO